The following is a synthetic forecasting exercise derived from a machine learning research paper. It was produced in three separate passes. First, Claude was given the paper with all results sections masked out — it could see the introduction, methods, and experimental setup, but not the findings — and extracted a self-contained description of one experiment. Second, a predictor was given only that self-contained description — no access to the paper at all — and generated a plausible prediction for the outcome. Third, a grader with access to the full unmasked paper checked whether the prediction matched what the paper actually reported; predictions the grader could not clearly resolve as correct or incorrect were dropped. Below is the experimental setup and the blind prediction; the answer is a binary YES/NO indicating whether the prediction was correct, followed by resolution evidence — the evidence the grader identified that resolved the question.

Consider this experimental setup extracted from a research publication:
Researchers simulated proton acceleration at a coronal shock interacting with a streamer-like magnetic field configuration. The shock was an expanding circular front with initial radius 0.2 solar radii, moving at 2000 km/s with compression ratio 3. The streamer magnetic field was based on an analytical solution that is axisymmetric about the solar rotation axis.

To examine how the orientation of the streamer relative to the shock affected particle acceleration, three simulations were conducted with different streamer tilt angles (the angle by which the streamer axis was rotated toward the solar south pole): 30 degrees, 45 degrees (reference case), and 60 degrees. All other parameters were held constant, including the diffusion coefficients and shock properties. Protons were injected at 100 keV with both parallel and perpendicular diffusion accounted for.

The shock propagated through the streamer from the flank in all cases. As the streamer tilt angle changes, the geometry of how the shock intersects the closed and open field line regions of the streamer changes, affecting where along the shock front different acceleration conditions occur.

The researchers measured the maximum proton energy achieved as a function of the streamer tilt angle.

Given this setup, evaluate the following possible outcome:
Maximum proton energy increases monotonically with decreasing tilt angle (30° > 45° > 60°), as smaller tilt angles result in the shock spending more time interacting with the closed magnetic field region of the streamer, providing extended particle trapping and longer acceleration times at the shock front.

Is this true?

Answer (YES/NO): YES